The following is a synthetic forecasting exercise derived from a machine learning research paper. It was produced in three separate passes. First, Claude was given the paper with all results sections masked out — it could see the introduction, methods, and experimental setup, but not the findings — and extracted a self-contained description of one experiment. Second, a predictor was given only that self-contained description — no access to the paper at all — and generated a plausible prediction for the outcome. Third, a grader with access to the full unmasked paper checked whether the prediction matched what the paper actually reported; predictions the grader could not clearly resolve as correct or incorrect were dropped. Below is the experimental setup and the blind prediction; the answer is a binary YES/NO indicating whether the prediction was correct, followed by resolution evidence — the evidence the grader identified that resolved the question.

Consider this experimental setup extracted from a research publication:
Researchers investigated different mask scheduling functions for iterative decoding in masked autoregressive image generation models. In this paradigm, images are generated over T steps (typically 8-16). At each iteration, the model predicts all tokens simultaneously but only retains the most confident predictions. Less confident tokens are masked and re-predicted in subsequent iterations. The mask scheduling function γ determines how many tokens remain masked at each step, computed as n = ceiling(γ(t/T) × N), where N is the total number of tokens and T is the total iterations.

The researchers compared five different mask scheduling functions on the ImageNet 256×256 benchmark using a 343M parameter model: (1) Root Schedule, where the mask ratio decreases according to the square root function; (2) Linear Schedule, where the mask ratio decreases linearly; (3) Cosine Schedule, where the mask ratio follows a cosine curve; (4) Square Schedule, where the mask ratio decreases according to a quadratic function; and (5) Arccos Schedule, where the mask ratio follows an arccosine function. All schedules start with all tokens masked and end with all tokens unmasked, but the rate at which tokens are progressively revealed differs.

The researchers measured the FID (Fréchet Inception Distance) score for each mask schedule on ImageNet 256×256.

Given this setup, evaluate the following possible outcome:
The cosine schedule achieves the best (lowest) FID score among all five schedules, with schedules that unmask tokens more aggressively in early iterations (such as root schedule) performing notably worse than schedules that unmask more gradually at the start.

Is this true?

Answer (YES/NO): NO